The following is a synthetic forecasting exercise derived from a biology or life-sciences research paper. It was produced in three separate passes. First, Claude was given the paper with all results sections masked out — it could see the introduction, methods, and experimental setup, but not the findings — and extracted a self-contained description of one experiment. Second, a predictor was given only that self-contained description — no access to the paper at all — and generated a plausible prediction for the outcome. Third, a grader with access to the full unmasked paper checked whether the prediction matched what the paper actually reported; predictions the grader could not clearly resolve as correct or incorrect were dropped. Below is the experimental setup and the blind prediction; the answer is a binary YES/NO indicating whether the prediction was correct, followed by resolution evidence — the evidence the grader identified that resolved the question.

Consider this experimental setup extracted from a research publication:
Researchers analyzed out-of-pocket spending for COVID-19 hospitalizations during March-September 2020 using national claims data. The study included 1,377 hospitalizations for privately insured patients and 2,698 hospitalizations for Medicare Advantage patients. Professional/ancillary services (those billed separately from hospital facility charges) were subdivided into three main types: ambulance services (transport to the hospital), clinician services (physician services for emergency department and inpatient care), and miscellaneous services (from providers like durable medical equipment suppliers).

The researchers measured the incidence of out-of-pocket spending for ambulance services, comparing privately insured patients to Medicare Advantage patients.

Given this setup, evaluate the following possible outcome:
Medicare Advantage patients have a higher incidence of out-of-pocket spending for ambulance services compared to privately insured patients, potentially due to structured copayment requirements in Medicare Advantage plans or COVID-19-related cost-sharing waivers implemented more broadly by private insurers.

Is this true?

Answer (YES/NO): YES